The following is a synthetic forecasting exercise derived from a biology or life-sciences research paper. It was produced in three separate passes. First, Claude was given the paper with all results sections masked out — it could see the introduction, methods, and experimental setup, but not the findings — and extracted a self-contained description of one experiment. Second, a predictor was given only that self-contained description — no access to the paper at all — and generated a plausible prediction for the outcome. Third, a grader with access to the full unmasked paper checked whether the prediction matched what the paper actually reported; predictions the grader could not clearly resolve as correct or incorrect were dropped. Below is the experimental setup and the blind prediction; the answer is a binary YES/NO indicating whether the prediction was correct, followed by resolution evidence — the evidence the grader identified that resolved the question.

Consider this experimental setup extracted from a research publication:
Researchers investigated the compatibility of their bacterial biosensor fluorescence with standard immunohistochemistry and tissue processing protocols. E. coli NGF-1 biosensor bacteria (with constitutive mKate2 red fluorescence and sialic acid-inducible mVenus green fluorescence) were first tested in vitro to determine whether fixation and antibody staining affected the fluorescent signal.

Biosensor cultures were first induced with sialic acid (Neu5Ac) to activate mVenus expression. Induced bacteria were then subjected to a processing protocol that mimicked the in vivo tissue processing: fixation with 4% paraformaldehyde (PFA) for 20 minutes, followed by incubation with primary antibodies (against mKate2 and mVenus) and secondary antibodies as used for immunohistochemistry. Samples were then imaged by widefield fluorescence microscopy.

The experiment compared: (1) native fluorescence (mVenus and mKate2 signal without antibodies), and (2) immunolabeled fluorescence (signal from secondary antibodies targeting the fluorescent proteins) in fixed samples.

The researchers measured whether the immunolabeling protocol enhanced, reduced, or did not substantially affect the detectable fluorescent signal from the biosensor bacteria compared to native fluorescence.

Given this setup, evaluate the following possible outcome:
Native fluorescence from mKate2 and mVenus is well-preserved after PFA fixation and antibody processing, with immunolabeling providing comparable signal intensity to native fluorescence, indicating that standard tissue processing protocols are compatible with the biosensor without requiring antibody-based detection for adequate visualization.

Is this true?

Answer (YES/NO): NO